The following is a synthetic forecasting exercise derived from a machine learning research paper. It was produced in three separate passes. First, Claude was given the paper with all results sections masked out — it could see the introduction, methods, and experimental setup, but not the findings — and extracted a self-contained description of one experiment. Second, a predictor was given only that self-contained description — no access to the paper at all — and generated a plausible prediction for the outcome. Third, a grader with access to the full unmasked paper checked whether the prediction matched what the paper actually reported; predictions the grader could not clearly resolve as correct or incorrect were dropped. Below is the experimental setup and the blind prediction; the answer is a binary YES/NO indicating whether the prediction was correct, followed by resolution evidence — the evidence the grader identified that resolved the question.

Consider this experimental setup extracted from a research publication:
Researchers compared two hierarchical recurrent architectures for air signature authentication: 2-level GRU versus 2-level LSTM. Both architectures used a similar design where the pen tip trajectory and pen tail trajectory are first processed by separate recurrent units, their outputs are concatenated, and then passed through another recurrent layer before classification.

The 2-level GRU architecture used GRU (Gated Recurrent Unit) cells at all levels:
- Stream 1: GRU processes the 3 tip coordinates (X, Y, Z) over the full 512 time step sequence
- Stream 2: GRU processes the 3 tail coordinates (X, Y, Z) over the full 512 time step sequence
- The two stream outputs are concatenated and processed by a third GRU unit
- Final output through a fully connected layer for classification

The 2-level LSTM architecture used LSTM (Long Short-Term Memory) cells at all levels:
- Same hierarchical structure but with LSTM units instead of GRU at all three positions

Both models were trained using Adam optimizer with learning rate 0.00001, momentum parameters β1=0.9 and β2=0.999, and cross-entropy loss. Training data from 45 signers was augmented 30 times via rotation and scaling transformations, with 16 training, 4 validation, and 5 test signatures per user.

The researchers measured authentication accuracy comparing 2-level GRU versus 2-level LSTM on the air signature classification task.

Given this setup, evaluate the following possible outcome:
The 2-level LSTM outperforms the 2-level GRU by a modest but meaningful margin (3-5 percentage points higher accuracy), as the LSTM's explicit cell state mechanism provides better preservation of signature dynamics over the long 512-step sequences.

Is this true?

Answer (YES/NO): NO